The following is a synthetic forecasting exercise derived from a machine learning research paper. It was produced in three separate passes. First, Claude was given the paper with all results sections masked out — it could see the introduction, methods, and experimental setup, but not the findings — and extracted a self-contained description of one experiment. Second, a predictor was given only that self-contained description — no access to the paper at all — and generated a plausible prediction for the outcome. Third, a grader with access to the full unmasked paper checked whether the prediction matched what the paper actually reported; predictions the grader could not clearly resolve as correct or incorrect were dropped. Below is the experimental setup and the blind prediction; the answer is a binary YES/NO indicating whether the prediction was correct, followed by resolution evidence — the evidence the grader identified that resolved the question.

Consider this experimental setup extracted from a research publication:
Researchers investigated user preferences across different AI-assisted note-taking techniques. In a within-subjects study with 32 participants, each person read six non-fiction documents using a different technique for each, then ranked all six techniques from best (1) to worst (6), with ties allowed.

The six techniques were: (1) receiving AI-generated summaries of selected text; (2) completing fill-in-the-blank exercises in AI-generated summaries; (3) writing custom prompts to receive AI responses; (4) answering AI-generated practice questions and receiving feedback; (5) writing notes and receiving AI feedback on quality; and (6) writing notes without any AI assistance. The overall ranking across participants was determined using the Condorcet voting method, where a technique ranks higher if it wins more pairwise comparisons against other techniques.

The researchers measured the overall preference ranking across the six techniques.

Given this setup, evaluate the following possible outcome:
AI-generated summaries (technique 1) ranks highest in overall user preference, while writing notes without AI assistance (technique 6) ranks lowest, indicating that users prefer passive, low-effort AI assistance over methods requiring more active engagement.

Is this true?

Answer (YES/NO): NO